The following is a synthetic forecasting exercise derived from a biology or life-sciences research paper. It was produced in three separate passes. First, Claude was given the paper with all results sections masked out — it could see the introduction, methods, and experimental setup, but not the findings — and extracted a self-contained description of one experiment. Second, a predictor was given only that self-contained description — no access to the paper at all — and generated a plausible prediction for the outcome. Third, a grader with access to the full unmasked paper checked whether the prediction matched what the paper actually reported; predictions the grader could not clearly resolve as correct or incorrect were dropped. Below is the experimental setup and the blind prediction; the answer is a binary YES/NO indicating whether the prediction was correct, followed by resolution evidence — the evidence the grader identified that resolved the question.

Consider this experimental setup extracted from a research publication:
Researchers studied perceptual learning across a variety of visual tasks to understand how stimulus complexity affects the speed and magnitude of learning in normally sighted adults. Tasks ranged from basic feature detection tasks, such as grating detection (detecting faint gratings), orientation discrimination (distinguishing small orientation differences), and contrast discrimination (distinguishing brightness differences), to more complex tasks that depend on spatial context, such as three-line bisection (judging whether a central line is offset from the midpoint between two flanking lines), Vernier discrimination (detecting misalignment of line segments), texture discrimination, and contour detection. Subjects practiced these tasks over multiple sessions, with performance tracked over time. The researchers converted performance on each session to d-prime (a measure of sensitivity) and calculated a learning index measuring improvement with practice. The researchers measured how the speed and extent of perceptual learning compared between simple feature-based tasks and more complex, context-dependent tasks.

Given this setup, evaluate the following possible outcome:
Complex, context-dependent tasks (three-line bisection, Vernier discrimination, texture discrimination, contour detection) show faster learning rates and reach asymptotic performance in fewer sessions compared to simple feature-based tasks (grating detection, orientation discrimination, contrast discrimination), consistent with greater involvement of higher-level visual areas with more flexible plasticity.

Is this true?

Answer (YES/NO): YES